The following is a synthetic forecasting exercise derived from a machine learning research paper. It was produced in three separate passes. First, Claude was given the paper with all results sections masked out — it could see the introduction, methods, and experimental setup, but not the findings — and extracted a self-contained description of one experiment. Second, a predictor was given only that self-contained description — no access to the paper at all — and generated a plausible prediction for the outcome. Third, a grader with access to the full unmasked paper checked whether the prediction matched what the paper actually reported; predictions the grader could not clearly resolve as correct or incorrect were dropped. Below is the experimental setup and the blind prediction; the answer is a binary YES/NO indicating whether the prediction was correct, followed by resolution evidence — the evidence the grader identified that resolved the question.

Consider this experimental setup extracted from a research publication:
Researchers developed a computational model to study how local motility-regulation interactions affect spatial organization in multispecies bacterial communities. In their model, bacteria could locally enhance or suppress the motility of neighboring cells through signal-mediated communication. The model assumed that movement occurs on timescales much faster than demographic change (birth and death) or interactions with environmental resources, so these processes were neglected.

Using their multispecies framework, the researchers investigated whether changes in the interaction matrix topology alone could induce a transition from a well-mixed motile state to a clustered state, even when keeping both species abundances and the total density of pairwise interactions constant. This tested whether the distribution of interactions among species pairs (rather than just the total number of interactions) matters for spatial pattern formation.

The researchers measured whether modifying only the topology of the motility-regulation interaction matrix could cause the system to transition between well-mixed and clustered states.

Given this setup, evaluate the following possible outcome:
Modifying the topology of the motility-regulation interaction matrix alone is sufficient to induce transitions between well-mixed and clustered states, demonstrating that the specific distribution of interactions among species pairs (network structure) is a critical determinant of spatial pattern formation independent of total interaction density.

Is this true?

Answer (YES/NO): YES